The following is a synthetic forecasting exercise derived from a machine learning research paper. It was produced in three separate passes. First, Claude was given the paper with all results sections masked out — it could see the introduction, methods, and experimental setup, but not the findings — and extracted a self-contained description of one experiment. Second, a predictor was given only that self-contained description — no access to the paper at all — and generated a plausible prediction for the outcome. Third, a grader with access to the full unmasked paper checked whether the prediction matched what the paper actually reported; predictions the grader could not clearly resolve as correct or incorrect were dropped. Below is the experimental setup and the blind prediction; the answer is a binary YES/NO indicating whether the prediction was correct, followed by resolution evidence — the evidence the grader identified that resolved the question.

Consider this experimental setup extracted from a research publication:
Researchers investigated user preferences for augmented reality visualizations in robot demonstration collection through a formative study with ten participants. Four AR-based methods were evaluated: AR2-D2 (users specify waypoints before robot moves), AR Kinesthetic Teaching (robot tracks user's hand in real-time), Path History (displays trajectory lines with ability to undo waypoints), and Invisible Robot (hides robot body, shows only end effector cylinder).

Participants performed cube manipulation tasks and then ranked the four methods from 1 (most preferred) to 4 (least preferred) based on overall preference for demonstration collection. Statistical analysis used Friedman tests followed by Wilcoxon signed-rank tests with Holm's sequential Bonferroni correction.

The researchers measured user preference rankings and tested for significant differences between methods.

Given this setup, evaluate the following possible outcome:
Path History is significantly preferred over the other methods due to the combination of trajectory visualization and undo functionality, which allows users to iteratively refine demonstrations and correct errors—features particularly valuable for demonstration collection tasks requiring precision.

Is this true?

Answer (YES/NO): NO